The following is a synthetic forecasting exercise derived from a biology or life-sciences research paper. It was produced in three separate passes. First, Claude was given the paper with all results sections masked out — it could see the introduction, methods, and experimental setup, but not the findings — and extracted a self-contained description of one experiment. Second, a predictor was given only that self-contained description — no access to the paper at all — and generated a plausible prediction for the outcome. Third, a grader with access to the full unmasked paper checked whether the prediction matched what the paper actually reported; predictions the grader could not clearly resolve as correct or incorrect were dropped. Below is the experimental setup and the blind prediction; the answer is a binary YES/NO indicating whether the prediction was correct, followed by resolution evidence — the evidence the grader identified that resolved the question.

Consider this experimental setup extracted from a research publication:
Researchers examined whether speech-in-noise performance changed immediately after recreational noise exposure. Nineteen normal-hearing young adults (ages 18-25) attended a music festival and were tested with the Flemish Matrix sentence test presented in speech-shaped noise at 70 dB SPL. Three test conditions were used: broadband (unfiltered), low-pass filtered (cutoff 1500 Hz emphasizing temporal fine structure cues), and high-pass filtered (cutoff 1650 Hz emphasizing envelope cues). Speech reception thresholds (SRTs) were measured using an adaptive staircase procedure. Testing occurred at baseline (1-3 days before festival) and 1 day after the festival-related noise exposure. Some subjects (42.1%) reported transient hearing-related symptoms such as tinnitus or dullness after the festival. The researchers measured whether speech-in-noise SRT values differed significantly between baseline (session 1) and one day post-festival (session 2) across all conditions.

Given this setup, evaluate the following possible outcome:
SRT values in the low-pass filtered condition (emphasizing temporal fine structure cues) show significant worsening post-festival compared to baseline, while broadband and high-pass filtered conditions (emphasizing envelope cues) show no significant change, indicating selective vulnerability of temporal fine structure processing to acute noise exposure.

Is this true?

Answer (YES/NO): NO